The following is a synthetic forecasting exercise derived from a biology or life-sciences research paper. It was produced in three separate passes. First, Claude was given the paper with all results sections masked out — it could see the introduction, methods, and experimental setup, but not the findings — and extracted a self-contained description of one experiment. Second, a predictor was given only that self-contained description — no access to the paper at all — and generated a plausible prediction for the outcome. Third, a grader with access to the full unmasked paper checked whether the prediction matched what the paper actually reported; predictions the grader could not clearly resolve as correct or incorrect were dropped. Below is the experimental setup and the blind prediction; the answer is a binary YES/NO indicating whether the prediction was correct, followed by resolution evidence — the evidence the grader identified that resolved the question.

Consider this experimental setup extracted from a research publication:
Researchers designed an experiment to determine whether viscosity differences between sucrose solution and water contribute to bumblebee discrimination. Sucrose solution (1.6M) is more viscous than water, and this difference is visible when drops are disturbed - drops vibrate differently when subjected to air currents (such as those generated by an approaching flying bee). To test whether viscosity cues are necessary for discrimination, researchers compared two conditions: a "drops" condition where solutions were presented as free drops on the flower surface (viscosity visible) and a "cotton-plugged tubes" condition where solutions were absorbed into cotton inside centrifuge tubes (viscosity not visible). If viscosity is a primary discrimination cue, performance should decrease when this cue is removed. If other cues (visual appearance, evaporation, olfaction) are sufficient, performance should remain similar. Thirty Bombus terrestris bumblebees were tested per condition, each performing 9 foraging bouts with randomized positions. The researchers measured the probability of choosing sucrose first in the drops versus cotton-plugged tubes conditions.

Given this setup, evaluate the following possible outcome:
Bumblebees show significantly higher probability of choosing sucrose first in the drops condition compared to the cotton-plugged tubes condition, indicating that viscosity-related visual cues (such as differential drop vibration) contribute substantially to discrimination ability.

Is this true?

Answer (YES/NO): NO